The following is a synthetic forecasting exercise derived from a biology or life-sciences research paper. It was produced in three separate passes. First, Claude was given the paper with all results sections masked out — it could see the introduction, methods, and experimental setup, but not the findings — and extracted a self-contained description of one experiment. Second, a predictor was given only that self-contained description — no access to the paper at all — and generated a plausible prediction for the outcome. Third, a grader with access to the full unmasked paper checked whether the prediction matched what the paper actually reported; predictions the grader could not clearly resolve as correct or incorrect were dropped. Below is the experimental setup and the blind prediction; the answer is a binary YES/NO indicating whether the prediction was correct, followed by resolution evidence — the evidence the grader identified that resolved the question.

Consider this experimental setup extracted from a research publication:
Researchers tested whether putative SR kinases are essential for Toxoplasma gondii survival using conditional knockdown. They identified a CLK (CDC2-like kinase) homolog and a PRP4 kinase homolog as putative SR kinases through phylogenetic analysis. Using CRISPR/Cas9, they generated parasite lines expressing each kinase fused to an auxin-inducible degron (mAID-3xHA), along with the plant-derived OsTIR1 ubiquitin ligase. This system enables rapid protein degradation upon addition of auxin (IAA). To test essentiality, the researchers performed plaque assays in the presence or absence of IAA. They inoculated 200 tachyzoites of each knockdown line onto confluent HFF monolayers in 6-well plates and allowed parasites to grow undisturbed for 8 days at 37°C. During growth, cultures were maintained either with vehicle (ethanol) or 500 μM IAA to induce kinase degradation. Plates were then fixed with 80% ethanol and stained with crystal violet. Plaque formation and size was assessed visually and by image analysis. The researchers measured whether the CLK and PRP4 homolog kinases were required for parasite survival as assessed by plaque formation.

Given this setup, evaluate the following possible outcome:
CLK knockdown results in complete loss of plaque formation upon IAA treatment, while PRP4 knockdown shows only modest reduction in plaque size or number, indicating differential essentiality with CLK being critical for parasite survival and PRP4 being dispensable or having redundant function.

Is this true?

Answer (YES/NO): NO